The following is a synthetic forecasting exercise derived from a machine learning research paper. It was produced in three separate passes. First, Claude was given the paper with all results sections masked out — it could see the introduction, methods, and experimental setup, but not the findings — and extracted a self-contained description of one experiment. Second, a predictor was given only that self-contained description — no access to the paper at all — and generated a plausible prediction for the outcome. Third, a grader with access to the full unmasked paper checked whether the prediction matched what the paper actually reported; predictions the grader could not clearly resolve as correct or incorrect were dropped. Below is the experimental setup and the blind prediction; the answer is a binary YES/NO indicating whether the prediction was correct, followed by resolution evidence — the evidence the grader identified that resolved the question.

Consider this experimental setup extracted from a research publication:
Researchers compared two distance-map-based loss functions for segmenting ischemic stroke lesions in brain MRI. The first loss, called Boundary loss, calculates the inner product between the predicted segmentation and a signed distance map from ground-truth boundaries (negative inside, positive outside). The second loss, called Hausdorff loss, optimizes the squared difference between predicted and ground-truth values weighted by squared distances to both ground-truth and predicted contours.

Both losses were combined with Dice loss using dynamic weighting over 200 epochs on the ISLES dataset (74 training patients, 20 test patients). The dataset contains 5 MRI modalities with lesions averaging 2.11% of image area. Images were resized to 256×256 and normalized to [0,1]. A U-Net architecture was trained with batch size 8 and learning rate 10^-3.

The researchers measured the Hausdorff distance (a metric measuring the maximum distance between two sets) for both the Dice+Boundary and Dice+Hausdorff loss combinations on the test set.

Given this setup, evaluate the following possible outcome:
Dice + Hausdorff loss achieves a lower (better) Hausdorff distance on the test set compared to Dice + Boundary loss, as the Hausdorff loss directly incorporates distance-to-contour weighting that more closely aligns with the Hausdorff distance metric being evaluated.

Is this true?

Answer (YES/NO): NO